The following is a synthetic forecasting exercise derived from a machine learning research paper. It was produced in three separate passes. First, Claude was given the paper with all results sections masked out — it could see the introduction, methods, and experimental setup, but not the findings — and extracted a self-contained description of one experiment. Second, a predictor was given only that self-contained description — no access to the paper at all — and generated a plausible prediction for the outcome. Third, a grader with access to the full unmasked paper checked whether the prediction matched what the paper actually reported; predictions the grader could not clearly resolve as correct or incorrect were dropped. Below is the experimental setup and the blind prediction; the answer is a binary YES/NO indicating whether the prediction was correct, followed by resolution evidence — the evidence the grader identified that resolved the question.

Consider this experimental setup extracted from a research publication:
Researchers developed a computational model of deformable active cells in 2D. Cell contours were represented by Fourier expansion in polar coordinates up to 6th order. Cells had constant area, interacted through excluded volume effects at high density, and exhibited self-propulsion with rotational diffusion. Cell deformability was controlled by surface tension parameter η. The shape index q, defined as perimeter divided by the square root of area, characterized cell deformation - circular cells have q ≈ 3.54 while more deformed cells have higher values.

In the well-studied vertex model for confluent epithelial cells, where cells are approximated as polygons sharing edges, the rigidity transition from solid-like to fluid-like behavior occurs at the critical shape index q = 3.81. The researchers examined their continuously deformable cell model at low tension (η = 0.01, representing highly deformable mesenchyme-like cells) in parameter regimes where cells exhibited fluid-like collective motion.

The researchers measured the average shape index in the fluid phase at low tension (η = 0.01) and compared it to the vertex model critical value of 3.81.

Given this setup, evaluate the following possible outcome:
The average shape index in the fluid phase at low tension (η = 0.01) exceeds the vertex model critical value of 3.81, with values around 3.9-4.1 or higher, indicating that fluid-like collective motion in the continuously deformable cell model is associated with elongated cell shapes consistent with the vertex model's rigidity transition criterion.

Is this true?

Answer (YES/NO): YES